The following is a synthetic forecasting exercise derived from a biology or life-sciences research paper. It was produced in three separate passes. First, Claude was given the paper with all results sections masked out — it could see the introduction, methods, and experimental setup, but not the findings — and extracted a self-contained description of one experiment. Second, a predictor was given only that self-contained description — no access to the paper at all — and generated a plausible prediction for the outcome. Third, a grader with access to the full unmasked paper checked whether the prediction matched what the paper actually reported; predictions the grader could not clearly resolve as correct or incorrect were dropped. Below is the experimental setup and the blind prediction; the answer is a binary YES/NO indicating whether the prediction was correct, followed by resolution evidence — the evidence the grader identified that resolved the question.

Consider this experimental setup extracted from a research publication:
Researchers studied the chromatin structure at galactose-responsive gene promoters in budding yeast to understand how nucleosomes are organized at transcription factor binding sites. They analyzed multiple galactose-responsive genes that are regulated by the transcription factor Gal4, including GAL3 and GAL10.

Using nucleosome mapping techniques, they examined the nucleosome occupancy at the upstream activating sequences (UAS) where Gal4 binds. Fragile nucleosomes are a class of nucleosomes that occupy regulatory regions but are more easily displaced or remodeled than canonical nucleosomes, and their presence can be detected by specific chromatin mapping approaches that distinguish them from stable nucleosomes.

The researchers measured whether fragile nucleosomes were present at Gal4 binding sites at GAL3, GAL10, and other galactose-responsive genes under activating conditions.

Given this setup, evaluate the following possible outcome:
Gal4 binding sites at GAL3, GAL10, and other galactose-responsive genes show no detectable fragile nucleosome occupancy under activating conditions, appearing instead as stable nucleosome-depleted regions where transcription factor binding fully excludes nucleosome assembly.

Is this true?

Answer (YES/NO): NO